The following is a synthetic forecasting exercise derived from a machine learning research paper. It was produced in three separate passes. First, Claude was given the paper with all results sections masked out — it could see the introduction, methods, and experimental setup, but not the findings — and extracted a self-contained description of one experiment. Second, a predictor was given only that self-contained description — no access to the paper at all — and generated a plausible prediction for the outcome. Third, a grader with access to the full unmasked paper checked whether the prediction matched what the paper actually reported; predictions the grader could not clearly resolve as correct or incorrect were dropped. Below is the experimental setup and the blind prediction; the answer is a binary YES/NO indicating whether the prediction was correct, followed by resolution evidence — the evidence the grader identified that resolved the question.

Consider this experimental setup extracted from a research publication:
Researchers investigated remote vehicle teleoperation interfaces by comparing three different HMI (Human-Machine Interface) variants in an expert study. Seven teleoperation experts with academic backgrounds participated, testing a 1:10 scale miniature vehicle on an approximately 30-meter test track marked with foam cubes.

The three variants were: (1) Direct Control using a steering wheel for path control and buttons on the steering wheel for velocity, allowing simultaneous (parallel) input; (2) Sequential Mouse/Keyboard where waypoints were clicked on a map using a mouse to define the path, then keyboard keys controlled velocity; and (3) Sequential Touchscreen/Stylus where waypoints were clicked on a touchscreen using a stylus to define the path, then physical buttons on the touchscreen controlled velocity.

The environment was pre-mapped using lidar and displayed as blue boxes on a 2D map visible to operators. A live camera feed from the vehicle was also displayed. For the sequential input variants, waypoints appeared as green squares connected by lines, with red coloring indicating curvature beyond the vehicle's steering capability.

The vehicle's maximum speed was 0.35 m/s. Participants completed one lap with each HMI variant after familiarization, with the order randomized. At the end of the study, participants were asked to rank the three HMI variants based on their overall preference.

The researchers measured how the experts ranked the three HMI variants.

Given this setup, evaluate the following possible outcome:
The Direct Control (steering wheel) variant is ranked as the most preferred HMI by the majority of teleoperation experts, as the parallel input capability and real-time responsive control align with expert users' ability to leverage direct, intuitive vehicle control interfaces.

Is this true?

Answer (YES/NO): NO